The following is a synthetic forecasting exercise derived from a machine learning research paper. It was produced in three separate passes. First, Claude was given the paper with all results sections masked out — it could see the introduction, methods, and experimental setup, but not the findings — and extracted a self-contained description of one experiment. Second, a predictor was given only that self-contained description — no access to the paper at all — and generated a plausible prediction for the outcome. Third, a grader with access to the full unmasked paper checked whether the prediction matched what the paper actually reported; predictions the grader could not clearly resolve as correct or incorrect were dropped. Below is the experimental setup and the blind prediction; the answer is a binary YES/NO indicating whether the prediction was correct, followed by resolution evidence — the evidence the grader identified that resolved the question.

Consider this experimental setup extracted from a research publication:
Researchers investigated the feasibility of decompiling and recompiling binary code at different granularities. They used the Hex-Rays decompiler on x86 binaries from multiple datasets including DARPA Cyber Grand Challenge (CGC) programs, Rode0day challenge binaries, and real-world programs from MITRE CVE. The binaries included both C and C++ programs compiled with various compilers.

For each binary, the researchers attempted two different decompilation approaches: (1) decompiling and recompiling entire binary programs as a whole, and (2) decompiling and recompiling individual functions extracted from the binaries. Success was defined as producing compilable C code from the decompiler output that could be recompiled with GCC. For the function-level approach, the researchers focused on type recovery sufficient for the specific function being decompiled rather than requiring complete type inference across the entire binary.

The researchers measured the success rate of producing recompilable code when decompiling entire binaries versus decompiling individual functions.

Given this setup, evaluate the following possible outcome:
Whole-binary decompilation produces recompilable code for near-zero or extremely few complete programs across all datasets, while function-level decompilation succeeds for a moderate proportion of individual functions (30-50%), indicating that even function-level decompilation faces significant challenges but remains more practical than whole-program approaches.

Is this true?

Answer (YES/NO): NO